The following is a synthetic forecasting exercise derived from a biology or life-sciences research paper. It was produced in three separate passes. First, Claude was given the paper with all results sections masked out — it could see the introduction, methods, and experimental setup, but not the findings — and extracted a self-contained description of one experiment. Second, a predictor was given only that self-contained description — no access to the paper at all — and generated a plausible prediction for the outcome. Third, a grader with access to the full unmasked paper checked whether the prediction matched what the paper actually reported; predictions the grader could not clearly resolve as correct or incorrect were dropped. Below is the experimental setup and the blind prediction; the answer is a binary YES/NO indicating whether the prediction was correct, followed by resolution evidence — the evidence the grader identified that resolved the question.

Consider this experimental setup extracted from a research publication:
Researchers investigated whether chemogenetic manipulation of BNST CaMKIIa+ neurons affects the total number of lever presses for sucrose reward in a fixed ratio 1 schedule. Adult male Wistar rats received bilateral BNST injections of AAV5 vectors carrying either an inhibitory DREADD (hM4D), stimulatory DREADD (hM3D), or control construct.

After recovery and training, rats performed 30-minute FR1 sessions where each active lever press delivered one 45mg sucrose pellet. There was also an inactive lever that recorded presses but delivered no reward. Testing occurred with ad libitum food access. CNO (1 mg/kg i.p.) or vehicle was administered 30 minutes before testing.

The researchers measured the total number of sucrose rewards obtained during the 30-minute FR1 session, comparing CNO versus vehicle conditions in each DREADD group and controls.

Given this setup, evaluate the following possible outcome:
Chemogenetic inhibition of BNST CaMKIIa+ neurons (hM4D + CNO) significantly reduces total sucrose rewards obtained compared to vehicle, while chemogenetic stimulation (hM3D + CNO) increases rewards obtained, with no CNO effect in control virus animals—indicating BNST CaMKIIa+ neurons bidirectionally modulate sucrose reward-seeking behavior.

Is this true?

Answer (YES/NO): NO